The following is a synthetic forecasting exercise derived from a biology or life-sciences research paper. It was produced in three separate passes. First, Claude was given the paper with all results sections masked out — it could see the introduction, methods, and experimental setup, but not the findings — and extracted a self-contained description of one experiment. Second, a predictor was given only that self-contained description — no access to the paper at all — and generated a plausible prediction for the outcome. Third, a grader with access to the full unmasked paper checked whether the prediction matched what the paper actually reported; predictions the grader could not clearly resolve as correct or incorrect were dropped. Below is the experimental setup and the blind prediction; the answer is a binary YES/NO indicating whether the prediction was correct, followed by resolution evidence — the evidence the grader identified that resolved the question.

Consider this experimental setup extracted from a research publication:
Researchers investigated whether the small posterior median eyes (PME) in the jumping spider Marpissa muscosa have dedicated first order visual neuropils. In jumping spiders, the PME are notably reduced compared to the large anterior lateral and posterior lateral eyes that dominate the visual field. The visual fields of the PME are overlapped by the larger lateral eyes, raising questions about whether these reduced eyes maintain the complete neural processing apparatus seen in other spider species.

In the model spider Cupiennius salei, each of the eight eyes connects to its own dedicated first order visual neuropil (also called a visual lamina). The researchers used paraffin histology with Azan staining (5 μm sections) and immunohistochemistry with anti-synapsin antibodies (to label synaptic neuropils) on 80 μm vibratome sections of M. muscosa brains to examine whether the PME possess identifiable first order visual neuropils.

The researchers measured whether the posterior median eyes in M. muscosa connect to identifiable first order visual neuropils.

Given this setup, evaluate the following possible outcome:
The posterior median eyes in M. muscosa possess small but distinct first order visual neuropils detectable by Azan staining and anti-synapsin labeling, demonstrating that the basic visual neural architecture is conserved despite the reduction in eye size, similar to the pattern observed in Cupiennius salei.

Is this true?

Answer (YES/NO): NO